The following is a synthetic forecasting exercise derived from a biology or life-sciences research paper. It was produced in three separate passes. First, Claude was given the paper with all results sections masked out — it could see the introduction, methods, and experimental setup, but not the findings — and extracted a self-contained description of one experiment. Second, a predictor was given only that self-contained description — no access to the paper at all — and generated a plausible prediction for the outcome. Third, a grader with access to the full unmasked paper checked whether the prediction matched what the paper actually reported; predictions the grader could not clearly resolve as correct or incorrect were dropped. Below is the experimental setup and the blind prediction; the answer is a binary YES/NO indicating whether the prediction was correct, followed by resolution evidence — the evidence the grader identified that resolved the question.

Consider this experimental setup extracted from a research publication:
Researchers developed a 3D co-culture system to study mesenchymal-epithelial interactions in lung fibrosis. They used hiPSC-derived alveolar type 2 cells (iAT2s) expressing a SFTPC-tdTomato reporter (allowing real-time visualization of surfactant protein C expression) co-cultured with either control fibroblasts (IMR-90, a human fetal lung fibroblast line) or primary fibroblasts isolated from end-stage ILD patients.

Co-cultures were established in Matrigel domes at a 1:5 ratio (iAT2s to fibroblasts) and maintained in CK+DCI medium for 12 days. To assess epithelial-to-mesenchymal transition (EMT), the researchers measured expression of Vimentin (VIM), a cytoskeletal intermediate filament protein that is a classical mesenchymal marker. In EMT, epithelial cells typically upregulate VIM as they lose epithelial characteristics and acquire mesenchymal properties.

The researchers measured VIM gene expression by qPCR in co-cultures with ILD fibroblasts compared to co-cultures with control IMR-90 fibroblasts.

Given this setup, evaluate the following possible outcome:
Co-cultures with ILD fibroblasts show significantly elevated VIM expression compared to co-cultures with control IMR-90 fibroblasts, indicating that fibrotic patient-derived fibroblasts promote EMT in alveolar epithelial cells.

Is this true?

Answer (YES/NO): YES